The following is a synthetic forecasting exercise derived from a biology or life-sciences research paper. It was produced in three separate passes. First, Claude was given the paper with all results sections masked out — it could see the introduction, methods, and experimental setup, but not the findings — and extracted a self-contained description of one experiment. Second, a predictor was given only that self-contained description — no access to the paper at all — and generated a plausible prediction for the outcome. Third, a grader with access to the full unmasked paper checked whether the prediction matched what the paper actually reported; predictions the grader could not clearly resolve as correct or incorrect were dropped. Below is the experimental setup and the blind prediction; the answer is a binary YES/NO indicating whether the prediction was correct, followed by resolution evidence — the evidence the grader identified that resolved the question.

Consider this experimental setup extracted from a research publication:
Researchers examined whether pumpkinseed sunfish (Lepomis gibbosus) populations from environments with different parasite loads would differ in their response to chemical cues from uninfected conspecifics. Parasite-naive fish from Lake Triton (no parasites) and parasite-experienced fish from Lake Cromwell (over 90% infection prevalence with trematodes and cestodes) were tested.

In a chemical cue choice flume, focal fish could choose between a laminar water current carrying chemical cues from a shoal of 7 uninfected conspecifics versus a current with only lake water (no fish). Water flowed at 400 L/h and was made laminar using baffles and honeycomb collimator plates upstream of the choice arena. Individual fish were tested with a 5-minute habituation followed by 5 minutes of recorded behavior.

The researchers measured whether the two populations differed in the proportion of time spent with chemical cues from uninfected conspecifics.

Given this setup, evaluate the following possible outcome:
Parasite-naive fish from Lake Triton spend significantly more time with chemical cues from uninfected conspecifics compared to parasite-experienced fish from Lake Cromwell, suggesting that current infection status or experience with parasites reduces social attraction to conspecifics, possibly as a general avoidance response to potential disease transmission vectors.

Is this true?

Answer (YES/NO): NO